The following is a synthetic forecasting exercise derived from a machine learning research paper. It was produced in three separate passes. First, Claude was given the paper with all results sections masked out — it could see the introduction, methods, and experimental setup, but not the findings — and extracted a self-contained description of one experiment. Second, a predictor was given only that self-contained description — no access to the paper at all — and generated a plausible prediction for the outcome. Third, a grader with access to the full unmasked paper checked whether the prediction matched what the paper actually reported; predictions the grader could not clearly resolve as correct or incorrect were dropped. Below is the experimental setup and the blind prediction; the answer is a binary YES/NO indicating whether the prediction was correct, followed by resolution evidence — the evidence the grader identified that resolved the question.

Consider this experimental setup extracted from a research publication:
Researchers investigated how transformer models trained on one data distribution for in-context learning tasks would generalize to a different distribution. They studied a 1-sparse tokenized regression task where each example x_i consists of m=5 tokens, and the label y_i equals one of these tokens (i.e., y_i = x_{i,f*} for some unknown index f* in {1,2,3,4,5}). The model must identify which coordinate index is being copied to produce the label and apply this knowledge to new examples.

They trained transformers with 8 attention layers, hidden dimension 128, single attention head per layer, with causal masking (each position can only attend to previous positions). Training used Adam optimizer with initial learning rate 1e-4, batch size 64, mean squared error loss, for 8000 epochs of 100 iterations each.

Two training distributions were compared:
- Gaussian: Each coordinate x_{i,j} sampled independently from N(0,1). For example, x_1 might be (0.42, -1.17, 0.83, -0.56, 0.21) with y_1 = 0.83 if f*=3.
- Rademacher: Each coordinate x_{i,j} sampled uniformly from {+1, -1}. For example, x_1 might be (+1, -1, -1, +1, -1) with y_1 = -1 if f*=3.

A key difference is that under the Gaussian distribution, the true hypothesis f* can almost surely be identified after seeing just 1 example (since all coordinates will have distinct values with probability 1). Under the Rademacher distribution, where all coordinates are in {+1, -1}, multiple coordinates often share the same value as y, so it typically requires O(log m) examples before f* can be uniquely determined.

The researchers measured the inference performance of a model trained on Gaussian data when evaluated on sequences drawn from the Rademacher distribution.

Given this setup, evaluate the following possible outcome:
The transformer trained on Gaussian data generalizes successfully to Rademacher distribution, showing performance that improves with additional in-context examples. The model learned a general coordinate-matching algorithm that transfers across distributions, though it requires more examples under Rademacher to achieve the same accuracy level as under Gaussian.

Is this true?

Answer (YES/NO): NO